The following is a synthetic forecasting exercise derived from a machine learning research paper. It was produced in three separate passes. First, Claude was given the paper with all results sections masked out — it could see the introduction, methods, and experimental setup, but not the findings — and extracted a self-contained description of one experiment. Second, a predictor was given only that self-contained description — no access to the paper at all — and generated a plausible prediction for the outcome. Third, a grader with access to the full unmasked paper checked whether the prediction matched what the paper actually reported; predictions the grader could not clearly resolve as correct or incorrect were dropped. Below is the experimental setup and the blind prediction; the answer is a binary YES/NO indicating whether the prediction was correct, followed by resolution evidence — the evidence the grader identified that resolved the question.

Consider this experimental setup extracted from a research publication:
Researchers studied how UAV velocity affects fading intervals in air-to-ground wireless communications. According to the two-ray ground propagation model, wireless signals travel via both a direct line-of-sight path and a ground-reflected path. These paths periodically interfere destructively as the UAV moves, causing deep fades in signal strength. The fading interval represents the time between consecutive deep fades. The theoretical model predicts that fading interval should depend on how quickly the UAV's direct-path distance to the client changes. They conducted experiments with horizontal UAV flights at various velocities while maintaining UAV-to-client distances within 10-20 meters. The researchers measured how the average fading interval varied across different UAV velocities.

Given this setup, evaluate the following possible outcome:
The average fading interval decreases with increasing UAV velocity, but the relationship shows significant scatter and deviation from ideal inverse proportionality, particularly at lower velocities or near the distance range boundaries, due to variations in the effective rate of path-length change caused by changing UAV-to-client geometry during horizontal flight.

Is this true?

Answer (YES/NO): NO